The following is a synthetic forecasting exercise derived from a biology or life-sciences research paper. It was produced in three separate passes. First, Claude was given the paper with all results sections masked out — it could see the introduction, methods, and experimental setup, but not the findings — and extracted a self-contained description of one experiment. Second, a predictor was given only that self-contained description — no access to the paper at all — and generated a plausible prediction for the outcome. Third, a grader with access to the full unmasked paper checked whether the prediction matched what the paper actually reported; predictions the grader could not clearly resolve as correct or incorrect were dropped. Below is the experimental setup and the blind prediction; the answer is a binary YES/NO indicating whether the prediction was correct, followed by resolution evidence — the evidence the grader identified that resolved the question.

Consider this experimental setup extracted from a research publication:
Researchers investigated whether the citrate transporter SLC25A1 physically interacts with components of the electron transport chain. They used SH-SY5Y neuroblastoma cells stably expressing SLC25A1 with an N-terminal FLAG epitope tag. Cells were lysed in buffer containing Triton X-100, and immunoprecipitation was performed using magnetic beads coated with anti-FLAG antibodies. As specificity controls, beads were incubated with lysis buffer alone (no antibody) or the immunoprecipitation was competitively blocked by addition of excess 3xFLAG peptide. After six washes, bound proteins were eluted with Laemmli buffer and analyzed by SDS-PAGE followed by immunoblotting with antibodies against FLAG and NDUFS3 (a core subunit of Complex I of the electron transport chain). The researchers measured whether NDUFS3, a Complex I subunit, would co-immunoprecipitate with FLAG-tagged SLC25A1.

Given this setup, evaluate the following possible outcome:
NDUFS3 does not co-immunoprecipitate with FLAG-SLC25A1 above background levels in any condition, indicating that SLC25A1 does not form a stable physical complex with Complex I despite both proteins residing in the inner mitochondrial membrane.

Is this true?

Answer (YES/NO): NO